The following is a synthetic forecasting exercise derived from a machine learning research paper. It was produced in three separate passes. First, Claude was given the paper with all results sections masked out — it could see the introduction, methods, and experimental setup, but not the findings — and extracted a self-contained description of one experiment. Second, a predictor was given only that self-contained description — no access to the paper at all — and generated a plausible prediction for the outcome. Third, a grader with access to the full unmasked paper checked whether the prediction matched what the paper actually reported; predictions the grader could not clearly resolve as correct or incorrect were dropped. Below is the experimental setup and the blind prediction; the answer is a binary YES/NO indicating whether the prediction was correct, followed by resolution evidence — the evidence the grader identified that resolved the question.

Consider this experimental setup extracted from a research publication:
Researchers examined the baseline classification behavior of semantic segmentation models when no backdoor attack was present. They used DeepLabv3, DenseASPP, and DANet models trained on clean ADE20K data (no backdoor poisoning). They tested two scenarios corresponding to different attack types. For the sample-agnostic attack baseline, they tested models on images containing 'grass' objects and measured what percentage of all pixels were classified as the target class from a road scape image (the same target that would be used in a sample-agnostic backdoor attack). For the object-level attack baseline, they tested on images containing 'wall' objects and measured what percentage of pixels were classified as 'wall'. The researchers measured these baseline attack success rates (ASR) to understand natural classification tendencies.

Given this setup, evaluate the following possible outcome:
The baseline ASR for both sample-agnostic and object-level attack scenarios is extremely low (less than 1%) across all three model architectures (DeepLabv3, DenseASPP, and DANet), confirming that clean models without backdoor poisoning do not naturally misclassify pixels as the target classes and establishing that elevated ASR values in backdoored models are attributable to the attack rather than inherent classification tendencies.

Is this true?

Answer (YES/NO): NO